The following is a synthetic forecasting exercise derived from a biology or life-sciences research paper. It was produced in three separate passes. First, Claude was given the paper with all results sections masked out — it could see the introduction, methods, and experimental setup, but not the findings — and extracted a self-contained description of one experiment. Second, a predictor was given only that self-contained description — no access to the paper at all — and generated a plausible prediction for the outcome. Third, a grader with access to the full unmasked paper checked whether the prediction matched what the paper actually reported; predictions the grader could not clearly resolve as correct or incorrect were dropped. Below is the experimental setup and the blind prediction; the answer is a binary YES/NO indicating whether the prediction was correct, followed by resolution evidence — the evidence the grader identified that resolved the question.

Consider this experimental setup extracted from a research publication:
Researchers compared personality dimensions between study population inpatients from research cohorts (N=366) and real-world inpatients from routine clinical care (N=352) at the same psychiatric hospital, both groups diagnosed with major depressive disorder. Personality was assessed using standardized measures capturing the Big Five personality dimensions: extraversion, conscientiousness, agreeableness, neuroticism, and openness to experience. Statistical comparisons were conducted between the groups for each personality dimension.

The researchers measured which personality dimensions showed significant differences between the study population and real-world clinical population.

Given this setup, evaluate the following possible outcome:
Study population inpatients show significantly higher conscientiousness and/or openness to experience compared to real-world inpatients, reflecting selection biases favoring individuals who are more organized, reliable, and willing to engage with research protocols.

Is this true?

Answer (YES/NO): YES